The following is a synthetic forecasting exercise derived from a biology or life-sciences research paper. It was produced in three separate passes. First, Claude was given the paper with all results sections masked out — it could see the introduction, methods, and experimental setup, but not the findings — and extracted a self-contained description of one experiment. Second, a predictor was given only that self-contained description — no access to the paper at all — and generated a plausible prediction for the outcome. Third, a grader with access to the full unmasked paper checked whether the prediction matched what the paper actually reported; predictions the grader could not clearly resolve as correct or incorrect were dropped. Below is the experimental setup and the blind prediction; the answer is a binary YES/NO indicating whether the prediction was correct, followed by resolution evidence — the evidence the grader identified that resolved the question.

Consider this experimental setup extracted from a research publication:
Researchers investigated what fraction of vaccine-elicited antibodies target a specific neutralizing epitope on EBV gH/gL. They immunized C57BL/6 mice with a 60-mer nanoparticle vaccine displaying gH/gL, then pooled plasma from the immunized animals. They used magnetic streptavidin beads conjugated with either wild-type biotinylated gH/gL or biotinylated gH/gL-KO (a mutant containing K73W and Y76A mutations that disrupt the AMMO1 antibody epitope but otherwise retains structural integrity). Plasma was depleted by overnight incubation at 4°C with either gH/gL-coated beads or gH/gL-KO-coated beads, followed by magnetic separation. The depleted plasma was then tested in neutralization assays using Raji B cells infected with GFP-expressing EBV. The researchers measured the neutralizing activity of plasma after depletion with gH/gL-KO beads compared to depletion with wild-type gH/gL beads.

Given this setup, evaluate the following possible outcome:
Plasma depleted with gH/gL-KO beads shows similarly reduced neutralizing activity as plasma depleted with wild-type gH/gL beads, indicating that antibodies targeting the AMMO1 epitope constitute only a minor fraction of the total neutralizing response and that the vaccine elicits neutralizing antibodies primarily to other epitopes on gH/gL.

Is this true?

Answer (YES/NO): YES